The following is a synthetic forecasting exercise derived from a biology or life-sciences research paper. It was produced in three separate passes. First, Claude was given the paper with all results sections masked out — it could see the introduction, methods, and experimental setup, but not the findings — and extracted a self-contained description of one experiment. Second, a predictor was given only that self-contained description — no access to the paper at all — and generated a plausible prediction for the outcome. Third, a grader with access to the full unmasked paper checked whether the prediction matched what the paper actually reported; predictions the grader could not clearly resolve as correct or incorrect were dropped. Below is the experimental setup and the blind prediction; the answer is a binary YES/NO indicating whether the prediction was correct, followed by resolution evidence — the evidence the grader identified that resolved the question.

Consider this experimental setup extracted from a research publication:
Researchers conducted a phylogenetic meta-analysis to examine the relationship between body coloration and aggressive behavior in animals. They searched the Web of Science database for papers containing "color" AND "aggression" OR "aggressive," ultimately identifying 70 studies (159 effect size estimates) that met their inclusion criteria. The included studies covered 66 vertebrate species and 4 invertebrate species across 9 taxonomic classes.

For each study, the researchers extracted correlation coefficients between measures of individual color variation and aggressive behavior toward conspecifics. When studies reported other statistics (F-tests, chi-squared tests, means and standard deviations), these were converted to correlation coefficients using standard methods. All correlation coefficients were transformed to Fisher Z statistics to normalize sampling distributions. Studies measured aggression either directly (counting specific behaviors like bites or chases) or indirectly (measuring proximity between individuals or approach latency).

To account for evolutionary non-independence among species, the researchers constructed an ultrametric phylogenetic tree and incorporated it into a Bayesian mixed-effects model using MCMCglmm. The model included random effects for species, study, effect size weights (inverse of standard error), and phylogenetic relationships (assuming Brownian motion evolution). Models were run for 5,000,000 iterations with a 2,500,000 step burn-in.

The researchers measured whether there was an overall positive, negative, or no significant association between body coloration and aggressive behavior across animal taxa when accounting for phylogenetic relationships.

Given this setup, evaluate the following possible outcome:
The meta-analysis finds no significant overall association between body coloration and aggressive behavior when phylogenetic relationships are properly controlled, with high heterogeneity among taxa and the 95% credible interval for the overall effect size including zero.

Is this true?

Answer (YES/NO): NO